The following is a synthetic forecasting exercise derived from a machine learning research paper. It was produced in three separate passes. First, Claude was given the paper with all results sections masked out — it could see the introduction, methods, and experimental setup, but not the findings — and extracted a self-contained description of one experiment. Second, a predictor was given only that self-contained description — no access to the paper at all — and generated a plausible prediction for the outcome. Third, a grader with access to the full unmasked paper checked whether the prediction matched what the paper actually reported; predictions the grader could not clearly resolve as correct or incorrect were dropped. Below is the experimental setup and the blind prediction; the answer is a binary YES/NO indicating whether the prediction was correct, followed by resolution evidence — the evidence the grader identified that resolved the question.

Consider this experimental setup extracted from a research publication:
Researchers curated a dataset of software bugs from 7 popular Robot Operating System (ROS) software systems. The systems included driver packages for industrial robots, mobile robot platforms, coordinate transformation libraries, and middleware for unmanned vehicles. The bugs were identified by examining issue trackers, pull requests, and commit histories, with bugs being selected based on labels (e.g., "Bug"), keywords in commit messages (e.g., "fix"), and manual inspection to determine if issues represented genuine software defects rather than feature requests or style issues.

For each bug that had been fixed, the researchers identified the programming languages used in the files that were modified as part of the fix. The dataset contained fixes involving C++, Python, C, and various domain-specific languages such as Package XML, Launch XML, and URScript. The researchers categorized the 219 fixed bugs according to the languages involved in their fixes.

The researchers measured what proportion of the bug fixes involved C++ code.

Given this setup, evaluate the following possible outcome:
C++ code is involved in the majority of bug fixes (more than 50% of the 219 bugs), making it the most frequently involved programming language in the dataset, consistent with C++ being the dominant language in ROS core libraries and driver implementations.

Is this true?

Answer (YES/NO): YES